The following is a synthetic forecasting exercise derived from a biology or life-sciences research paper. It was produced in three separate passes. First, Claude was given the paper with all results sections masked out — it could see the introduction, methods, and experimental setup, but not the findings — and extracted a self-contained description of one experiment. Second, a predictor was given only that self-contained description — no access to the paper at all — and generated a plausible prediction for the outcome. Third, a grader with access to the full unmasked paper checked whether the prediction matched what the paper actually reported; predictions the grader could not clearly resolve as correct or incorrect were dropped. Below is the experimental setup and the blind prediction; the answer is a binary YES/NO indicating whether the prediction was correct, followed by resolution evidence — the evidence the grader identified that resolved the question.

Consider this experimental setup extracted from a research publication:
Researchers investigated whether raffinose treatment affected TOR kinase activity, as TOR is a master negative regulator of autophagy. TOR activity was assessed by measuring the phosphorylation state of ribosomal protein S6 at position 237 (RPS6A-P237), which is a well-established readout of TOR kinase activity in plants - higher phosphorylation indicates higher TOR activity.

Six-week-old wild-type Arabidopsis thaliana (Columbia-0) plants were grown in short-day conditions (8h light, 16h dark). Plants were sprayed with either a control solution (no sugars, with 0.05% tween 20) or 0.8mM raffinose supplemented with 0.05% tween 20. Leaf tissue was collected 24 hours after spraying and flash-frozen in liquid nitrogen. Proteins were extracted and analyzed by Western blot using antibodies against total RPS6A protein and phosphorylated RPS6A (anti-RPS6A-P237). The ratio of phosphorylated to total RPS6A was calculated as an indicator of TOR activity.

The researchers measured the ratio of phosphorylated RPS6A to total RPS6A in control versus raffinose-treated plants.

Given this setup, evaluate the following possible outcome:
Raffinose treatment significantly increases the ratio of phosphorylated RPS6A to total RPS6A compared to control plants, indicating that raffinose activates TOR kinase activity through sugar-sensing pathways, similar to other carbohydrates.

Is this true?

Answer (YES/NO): NO